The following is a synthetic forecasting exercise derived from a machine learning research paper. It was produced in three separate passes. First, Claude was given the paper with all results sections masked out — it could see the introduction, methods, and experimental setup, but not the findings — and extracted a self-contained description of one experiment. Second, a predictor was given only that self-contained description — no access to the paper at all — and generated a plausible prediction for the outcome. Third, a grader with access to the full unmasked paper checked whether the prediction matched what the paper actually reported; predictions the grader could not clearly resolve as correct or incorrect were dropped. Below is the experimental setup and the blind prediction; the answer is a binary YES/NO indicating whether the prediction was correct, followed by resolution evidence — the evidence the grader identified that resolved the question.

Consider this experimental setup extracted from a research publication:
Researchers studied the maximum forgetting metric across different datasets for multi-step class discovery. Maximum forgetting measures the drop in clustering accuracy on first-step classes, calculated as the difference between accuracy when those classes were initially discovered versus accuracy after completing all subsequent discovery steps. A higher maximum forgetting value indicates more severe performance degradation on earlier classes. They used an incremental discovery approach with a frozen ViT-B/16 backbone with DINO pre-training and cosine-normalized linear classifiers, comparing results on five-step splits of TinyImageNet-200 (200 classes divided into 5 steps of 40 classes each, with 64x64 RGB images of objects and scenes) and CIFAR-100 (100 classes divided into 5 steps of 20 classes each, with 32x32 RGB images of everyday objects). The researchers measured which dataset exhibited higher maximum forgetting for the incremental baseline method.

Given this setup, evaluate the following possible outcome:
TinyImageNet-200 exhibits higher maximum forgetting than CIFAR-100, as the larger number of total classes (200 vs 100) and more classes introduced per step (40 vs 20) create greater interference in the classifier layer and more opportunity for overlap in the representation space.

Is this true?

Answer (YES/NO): NO